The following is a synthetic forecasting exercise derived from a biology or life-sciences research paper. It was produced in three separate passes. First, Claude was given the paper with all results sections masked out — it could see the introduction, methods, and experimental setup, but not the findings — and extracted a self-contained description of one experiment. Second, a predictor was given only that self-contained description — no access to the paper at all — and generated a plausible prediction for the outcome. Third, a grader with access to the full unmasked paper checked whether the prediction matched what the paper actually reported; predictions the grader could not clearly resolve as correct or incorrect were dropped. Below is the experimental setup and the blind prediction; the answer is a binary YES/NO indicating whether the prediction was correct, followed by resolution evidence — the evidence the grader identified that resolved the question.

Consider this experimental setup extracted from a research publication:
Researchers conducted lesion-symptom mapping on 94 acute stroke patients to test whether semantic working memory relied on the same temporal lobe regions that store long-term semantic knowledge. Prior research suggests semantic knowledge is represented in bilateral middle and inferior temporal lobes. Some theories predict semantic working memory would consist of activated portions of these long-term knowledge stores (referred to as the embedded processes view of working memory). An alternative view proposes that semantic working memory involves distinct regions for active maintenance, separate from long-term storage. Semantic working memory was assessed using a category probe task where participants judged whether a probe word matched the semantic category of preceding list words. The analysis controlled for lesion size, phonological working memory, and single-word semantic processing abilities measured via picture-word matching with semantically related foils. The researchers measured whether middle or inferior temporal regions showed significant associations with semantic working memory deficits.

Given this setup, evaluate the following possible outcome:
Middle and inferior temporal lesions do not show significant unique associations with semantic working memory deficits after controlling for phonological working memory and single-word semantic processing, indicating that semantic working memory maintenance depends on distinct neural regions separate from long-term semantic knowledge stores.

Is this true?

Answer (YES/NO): YES